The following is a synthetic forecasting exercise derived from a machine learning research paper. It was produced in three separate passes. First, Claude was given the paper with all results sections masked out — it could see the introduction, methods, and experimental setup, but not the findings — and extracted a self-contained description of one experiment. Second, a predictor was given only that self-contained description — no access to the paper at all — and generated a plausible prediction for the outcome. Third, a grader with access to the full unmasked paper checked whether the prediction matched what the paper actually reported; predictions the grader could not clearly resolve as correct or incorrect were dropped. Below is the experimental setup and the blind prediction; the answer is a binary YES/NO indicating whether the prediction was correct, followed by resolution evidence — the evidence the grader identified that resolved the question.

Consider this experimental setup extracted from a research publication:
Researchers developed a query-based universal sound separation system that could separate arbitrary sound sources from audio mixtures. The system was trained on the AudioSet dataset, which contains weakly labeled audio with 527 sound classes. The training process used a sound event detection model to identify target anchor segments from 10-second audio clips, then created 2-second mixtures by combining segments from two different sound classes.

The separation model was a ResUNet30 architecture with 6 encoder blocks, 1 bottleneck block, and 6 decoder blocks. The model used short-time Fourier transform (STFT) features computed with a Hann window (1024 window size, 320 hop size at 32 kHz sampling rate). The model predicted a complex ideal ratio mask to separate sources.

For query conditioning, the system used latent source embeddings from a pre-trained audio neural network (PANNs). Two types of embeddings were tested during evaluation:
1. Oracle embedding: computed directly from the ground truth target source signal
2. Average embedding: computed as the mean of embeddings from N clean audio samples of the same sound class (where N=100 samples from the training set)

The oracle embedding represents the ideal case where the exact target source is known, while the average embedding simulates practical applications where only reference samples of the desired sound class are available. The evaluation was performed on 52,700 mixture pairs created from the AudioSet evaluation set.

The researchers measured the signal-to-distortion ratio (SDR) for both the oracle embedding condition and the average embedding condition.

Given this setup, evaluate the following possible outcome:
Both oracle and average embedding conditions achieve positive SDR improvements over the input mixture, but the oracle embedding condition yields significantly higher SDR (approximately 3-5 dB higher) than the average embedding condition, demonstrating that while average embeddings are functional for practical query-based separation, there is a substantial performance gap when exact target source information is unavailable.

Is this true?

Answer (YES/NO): NO